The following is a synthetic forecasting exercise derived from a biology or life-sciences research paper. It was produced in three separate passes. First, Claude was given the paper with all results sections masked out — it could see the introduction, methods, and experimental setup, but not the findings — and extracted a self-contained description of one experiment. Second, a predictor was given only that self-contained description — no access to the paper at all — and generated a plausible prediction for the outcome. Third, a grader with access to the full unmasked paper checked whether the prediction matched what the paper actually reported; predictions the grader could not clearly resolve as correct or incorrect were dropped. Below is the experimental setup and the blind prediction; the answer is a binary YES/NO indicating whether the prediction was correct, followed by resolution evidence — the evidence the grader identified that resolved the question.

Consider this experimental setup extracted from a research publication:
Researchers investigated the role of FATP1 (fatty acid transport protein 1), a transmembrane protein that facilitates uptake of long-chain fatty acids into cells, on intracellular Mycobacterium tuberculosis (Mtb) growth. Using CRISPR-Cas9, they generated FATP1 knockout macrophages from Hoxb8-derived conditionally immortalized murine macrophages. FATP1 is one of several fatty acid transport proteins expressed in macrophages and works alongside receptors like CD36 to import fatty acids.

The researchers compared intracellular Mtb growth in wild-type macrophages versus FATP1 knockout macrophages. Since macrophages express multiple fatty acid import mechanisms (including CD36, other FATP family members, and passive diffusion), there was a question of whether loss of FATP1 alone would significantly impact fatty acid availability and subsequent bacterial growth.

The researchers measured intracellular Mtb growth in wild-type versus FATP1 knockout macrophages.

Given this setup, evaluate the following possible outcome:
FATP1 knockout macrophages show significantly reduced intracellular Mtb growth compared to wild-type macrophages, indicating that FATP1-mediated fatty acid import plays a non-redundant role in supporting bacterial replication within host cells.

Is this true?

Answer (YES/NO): YES